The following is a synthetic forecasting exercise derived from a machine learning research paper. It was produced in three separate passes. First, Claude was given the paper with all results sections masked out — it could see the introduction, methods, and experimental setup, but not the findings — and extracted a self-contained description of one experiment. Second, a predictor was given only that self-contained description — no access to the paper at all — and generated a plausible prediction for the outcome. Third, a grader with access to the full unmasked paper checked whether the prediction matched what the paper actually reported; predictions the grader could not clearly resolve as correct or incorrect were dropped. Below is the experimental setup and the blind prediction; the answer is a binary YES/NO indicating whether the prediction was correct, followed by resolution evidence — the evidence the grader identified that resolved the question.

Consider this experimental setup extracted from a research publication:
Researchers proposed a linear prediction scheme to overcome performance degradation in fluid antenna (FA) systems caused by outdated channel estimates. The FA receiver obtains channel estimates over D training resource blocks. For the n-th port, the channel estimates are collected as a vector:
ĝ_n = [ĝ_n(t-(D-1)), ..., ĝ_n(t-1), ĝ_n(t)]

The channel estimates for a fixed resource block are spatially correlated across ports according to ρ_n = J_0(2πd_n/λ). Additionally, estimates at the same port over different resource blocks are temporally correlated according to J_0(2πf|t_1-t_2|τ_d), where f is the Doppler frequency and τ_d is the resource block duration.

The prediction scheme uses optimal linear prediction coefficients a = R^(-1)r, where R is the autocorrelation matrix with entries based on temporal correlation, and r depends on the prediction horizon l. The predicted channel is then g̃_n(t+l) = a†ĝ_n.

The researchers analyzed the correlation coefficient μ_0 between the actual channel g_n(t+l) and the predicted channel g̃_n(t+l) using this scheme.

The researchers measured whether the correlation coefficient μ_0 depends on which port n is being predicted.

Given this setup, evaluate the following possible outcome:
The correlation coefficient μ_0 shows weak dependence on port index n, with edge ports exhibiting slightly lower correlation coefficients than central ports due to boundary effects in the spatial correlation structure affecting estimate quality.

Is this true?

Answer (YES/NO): NO